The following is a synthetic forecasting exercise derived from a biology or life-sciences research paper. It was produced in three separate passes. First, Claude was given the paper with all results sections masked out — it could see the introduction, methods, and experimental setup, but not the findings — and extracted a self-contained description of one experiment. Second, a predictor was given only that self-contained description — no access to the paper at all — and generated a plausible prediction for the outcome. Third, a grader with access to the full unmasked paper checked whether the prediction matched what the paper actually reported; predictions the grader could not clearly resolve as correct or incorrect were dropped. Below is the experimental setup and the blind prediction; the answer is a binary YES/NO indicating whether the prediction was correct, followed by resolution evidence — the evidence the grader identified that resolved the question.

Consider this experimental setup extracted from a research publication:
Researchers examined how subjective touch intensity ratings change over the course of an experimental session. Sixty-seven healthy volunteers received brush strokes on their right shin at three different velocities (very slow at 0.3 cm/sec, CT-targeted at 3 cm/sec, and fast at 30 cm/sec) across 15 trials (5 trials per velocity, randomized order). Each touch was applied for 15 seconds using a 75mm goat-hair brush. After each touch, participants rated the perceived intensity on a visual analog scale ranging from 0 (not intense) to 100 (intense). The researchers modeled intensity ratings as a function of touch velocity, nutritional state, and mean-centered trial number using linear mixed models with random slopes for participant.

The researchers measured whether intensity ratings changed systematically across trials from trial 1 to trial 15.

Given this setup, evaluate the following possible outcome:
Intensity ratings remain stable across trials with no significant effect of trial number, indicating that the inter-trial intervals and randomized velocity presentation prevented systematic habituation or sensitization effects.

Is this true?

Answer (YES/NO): NO